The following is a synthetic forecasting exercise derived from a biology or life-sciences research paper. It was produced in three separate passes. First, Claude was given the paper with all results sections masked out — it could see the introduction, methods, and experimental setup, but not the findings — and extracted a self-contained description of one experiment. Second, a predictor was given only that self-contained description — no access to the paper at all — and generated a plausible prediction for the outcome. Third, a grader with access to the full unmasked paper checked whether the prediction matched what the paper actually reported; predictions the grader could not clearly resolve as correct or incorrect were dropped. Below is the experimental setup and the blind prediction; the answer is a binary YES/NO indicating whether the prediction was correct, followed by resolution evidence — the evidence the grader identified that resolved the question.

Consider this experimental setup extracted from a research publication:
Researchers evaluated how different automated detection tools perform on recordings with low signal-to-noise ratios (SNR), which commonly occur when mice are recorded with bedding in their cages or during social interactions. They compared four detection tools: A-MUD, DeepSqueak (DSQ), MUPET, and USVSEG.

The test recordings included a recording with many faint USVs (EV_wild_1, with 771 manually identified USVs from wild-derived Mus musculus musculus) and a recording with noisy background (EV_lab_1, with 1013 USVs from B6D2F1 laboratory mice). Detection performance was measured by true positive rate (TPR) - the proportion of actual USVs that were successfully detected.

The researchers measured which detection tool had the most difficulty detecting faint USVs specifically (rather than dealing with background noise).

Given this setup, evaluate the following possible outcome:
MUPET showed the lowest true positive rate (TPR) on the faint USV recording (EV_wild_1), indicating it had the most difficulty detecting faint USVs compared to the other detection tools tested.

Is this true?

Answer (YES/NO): YES